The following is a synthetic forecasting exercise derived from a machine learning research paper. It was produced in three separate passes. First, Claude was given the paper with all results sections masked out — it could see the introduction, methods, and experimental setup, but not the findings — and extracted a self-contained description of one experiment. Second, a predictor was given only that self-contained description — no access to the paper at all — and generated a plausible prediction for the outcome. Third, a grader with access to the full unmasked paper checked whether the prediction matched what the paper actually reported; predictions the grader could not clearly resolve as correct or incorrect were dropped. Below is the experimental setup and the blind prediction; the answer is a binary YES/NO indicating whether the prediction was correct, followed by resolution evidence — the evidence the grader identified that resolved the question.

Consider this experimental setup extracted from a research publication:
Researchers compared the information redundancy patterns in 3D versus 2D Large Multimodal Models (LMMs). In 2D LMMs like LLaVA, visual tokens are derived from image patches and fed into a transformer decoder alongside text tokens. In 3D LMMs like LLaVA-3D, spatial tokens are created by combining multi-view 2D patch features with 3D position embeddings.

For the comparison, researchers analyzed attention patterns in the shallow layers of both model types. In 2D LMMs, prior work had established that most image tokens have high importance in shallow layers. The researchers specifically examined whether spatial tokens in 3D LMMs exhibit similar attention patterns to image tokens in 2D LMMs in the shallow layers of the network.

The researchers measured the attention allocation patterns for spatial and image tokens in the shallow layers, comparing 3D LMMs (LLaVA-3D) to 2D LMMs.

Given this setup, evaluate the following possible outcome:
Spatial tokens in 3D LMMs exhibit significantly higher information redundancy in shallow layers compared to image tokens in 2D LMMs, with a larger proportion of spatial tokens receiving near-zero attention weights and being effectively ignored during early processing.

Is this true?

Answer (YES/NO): YES